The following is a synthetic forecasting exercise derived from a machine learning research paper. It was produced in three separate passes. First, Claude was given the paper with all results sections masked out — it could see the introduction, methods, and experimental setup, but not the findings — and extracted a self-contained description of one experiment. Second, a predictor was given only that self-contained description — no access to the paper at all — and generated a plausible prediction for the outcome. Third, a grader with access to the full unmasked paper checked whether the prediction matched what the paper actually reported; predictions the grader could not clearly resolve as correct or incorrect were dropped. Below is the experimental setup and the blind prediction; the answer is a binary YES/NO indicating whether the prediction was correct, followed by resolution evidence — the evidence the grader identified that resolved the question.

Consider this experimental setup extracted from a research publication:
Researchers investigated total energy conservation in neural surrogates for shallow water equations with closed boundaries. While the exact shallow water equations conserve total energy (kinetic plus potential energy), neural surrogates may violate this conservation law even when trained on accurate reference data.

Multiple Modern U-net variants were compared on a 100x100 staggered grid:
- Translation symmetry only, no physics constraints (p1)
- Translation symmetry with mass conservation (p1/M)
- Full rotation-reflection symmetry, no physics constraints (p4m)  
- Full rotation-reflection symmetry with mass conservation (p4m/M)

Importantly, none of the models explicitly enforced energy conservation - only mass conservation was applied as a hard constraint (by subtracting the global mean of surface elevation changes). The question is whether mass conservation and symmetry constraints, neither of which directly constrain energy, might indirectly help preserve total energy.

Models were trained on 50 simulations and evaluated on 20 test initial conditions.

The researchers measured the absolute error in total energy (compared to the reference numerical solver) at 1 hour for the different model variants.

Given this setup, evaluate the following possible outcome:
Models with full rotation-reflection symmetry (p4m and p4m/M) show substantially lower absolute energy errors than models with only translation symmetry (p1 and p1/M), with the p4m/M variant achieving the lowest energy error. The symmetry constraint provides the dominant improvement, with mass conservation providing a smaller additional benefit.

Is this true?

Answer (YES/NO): NO